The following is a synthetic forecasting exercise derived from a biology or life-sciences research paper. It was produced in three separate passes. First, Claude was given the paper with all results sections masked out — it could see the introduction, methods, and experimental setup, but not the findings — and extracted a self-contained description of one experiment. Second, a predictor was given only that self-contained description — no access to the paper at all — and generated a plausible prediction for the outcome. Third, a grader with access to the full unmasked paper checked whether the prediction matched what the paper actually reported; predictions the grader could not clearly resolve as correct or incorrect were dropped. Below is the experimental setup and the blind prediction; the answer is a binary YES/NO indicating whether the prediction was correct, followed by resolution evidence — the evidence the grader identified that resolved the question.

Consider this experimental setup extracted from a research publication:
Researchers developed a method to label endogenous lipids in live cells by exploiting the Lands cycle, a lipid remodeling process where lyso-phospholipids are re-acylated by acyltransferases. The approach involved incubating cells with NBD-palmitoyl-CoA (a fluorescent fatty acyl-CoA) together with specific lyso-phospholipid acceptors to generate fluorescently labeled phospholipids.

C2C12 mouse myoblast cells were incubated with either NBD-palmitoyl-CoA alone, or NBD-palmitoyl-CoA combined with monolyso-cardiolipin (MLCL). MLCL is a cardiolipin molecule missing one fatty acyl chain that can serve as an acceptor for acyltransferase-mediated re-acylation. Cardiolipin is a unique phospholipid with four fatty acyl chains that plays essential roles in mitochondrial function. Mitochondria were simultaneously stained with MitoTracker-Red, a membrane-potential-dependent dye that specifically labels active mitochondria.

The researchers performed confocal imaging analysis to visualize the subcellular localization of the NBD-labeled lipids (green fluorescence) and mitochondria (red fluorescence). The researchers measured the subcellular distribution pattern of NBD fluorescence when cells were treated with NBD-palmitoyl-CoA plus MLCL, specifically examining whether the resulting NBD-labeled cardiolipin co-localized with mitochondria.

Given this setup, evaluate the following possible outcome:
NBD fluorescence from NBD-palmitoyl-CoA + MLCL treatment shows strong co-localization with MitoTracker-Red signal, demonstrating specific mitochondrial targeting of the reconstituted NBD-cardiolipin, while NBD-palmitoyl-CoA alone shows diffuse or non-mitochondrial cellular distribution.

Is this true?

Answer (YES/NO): YES